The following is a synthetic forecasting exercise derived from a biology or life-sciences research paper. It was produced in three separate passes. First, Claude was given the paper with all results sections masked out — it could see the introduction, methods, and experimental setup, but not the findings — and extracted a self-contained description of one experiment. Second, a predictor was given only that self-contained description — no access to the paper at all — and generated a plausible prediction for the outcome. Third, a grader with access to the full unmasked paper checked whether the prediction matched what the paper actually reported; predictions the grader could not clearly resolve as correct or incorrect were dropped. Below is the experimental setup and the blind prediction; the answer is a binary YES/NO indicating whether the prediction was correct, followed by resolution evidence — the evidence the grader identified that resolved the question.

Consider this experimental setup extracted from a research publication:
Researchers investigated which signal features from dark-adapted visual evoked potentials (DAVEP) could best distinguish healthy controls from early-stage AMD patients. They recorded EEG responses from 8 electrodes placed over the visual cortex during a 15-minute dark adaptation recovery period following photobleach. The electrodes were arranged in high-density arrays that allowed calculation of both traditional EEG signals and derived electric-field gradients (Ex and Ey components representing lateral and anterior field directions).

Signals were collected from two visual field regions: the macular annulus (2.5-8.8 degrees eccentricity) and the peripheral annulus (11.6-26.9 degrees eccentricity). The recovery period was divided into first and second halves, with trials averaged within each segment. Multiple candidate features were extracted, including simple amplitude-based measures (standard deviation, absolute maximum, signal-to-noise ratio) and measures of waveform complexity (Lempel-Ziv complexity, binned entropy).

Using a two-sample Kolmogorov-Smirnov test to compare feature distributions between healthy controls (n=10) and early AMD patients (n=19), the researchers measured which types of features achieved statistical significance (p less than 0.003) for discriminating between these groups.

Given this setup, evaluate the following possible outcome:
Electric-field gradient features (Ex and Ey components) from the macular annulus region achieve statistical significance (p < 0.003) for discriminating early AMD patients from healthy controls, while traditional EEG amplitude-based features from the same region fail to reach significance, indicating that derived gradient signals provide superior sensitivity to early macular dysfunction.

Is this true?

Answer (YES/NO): NO